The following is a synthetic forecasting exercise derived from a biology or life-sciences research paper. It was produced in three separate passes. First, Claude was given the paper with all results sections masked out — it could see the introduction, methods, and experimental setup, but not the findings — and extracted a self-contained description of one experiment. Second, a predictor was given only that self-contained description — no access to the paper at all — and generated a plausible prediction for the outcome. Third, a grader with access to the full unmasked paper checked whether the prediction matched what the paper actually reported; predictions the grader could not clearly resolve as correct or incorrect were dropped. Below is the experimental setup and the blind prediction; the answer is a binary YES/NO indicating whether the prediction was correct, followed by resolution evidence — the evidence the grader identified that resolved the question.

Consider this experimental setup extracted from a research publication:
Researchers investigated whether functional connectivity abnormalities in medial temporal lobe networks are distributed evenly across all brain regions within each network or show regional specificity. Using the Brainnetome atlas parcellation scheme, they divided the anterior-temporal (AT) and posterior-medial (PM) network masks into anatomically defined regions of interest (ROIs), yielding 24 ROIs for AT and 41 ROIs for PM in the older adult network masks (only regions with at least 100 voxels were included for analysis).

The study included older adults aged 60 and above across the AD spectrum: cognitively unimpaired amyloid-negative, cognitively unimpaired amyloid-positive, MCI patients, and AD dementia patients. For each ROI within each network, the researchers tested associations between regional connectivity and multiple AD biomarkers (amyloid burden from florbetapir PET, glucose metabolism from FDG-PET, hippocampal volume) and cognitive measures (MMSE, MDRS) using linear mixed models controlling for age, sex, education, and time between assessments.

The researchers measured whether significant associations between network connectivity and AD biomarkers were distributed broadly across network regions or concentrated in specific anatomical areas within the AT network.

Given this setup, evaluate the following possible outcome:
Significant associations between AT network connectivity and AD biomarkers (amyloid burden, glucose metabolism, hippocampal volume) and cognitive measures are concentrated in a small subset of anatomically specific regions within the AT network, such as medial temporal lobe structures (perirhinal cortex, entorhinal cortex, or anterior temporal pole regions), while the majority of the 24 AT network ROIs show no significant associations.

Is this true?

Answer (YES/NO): NO